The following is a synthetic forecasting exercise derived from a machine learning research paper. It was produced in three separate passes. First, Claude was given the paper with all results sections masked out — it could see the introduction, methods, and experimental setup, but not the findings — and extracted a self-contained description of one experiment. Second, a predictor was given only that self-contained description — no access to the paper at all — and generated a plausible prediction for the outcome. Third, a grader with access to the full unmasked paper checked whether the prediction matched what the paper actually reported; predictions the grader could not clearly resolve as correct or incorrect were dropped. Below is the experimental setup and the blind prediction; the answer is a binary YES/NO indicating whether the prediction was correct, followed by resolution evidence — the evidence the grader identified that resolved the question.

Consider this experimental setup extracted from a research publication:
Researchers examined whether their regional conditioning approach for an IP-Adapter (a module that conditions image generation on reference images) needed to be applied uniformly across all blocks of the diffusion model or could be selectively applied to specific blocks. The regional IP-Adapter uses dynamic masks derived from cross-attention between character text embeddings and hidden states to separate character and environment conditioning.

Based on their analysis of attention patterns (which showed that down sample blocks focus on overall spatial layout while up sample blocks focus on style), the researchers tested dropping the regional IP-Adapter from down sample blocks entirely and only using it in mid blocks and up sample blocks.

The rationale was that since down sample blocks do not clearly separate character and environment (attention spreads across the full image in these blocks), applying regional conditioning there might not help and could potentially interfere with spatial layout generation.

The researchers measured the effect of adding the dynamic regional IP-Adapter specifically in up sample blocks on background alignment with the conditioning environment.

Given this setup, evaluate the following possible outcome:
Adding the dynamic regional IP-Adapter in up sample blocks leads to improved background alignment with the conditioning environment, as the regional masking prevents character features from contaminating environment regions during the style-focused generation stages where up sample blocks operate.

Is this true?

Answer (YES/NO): YES